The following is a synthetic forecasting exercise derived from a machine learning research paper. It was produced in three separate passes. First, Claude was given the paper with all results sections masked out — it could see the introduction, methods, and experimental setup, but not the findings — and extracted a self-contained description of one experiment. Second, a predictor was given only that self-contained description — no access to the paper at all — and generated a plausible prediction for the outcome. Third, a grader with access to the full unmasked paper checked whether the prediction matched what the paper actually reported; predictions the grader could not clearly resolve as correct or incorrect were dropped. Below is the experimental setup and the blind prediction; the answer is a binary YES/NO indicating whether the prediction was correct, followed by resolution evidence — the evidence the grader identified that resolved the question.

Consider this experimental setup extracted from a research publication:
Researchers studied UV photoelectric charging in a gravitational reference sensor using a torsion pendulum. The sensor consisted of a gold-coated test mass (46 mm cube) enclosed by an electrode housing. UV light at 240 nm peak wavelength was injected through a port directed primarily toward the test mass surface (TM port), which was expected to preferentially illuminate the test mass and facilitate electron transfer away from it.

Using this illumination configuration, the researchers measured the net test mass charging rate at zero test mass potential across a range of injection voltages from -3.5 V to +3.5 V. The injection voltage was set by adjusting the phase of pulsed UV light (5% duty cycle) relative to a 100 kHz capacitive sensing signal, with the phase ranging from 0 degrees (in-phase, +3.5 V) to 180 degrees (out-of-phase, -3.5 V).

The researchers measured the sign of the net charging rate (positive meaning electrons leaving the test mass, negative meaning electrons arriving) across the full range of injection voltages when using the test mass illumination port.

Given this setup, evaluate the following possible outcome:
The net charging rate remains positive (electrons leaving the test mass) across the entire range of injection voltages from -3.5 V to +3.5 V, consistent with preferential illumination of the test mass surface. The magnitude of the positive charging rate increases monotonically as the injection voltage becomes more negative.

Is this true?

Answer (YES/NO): NO